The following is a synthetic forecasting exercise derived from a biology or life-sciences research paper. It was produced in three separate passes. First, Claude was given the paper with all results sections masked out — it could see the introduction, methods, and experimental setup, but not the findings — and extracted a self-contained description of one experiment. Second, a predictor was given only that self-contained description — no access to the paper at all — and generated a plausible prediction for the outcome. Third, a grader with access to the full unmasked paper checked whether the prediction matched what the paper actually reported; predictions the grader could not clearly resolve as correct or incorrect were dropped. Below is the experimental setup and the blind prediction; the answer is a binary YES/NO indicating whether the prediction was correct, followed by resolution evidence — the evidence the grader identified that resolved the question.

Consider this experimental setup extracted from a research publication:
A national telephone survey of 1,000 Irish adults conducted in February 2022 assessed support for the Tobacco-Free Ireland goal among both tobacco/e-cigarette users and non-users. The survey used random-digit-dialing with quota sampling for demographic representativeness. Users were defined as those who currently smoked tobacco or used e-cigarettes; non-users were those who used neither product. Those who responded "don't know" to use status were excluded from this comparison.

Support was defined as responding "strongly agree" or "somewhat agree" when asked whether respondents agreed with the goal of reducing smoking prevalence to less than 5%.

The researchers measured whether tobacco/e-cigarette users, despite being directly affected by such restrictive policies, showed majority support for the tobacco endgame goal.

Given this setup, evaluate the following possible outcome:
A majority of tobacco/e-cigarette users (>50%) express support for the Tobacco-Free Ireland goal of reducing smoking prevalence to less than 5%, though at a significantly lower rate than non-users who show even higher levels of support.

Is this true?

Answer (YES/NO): YES